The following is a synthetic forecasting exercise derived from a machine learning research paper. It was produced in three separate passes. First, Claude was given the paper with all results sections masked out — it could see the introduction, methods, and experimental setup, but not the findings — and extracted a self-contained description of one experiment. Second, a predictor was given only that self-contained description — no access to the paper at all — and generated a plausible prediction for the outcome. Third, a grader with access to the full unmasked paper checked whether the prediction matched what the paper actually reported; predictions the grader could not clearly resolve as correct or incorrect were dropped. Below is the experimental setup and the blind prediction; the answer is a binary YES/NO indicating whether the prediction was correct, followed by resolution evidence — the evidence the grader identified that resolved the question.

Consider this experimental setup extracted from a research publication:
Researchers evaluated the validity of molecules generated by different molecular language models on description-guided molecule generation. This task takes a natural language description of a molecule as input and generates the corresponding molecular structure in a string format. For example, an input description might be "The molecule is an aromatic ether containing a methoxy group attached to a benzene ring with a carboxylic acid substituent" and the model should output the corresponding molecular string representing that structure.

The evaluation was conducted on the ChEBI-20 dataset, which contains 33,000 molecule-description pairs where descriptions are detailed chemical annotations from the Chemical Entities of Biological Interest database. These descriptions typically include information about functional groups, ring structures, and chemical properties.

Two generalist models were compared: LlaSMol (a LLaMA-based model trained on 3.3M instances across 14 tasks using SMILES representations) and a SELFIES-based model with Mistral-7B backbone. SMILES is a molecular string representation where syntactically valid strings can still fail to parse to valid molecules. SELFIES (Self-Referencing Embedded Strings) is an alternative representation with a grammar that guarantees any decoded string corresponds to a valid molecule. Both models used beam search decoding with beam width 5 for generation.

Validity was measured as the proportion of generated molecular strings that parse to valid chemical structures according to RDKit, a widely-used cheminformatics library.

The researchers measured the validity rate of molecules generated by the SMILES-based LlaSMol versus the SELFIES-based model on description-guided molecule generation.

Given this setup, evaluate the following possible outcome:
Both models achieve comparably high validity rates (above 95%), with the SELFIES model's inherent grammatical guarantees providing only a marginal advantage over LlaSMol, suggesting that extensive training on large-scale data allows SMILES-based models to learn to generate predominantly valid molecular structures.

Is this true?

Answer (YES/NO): NO